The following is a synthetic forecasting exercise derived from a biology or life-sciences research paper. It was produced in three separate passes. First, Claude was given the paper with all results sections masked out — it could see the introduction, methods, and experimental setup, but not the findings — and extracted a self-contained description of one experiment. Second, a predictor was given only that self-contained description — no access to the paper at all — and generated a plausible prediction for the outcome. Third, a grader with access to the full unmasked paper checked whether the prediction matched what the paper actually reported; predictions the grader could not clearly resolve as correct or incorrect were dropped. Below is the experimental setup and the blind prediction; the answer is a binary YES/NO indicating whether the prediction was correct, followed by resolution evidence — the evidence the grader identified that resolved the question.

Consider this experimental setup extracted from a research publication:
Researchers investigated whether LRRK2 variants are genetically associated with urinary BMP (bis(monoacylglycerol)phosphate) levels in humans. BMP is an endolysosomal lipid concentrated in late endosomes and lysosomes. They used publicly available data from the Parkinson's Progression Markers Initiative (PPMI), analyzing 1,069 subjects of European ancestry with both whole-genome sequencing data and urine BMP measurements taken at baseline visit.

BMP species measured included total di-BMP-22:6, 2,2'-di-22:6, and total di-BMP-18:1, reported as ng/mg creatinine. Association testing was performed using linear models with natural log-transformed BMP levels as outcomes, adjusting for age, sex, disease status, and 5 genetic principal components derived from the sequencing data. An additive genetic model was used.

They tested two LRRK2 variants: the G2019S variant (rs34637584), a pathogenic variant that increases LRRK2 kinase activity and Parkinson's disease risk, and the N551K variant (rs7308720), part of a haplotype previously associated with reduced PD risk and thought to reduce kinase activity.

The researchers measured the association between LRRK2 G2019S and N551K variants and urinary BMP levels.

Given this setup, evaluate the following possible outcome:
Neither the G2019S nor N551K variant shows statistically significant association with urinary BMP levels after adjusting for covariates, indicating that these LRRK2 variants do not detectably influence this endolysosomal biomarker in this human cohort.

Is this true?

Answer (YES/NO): NO